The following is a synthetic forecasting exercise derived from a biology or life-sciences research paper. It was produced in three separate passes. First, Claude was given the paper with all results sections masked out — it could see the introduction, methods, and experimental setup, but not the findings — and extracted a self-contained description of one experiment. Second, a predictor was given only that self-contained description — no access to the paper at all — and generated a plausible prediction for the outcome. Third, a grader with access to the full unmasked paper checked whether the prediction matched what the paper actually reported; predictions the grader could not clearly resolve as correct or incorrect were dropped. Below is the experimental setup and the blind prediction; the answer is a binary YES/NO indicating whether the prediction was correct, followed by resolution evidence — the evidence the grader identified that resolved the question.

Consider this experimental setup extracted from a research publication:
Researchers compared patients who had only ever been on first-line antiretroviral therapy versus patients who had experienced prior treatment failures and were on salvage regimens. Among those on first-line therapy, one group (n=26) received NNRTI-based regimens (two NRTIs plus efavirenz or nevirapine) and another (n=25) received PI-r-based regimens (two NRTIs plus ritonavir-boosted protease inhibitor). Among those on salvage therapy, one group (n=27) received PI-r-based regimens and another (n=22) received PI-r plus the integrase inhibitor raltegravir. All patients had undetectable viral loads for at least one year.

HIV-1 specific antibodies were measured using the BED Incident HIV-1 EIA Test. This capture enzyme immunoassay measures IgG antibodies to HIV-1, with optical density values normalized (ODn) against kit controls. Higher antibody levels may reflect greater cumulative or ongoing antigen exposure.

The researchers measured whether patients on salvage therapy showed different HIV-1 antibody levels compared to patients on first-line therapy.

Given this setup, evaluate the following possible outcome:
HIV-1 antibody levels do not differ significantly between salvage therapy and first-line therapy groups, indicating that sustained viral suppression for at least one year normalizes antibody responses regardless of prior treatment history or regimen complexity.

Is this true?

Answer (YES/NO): YES